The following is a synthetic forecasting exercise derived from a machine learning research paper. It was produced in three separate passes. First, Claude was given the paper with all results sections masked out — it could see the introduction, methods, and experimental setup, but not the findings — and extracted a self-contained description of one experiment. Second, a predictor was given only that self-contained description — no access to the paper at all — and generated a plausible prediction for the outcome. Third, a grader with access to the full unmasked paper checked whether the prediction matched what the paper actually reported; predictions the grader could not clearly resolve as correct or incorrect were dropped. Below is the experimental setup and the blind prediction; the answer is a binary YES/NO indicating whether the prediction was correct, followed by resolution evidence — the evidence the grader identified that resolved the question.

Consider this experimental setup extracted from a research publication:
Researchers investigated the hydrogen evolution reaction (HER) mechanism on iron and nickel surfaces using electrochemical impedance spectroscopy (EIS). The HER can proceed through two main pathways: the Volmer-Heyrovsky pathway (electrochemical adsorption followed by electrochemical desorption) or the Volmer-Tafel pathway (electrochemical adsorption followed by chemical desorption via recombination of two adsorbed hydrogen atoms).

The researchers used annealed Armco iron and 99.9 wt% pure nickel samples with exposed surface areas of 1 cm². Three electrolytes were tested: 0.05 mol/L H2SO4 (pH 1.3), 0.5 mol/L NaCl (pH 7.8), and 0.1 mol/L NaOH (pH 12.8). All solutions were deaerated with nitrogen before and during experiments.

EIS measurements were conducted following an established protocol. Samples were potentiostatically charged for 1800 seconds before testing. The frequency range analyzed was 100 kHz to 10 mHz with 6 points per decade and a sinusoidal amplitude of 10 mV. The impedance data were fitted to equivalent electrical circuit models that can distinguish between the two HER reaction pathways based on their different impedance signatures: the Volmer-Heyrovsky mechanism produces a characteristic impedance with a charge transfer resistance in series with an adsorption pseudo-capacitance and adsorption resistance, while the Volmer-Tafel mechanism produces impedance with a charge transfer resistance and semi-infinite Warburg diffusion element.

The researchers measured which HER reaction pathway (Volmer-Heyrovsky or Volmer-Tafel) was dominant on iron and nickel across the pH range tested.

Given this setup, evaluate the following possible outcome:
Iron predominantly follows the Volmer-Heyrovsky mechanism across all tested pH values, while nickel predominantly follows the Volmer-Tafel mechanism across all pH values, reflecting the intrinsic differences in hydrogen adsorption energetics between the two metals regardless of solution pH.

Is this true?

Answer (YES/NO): NO